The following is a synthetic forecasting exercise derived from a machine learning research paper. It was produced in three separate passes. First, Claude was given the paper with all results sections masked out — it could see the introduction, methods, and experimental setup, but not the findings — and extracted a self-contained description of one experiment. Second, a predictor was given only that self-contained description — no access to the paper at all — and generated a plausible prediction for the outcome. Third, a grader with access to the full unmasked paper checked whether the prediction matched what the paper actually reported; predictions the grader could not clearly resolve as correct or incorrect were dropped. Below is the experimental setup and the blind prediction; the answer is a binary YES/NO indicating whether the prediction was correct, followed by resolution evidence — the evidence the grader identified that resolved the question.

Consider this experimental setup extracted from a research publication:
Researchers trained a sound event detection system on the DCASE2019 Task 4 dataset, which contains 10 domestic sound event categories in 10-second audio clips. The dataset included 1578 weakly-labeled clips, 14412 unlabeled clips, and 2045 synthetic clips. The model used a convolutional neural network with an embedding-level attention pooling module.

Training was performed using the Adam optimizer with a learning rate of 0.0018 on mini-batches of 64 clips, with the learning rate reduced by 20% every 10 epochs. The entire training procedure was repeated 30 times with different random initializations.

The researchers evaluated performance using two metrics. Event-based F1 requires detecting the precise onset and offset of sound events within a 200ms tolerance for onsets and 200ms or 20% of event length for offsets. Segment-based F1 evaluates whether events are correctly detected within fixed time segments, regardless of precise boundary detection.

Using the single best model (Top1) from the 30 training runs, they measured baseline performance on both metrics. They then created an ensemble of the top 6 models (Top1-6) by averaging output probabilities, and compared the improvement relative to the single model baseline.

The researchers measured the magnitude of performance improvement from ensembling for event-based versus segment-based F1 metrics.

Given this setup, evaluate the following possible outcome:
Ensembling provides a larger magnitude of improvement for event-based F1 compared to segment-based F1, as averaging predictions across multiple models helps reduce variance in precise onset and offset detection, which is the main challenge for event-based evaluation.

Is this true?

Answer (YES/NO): NO